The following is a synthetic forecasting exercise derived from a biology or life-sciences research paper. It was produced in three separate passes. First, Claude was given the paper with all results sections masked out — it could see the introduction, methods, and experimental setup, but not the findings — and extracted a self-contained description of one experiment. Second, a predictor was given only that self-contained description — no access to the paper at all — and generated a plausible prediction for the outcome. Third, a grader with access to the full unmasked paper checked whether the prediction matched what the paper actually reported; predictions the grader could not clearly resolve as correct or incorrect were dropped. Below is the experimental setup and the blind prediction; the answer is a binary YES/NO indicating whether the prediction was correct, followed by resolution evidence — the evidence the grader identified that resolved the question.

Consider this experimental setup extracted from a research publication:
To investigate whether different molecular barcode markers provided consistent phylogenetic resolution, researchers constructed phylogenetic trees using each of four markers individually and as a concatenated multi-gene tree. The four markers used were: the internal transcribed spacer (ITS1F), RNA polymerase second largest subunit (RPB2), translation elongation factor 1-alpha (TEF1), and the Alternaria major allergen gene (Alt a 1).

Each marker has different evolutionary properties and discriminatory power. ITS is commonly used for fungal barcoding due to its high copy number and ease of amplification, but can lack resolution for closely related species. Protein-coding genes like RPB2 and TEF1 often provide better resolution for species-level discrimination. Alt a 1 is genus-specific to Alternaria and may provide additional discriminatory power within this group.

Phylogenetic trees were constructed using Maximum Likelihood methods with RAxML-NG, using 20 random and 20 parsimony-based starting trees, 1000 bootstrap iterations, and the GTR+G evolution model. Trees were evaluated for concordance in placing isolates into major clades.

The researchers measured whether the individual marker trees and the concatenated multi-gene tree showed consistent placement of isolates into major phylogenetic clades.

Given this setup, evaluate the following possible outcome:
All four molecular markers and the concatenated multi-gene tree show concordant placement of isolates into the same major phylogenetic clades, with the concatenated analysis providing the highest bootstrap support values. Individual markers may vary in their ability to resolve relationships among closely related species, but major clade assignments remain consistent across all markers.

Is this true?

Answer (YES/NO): NO